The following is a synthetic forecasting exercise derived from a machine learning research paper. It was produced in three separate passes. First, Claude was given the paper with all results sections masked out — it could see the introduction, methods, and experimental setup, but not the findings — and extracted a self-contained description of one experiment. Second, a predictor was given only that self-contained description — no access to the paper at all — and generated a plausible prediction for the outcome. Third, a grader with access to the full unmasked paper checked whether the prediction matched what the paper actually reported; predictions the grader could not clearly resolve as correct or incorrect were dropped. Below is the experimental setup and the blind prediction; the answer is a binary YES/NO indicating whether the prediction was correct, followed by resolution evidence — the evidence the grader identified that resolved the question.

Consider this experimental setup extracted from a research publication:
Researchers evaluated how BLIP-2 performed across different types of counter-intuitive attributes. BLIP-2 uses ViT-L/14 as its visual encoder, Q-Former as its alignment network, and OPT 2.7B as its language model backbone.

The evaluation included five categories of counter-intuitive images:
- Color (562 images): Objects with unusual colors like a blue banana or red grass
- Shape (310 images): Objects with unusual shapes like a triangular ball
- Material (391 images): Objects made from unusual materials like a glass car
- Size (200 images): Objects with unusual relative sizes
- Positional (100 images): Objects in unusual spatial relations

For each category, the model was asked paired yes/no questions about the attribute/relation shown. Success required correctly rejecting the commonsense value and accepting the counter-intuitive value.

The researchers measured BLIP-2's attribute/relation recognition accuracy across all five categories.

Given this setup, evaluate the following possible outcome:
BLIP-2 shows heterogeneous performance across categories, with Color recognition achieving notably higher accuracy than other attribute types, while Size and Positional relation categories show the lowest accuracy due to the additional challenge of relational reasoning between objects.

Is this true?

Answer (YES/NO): NO